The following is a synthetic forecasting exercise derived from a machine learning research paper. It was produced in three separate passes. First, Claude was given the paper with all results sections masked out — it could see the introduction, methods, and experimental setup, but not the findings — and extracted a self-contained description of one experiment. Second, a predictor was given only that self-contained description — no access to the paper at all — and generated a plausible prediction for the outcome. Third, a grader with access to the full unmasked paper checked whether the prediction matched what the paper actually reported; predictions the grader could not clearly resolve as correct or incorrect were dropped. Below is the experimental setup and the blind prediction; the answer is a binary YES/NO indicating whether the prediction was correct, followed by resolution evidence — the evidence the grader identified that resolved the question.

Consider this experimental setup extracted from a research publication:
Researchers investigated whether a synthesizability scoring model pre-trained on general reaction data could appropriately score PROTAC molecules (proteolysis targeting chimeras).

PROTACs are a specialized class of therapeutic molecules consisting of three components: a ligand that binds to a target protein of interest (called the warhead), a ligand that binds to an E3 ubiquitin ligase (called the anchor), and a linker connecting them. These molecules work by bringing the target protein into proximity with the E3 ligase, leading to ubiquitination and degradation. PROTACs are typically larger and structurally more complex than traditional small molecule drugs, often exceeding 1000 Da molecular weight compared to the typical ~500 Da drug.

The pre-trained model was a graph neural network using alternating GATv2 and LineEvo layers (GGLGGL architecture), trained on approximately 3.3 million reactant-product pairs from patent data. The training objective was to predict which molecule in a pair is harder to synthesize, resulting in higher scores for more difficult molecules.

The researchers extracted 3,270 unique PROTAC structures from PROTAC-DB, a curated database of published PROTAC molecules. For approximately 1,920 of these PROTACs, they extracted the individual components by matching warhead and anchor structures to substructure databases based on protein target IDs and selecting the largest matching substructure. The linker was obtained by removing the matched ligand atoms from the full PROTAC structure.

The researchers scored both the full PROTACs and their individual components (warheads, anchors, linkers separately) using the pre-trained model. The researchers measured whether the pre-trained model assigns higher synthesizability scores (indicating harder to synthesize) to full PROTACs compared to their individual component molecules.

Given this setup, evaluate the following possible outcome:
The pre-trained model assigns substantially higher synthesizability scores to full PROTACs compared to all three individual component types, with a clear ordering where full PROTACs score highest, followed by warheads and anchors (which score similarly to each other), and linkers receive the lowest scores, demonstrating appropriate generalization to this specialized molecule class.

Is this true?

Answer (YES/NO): NO